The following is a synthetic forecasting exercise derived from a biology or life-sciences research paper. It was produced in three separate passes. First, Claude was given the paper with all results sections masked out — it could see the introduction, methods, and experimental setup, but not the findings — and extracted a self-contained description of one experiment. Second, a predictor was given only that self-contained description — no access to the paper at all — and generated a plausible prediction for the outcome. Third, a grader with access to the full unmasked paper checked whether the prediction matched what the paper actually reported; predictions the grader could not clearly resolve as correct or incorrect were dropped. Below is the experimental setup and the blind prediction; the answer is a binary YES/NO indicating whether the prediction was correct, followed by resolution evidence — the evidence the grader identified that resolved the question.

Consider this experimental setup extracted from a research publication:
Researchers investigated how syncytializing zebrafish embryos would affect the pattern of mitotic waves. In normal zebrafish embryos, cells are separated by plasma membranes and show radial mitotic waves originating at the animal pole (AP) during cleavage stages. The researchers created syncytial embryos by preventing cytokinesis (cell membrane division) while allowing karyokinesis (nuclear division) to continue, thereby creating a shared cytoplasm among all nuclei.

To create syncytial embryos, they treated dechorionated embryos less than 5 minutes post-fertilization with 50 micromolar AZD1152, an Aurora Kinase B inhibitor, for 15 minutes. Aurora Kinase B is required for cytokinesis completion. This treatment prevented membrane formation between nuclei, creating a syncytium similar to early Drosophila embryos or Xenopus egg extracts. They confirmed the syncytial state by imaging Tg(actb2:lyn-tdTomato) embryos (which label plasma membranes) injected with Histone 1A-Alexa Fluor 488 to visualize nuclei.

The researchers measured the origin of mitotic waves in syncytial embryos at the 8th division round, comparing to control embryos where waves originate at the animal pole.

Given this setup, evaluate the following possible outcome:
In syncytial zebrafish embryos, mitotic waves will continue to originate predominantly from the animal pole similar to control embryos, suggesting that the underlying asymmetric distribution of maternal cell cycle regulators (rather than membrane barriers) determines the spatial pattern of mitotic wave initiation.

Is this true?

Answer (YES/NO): NO